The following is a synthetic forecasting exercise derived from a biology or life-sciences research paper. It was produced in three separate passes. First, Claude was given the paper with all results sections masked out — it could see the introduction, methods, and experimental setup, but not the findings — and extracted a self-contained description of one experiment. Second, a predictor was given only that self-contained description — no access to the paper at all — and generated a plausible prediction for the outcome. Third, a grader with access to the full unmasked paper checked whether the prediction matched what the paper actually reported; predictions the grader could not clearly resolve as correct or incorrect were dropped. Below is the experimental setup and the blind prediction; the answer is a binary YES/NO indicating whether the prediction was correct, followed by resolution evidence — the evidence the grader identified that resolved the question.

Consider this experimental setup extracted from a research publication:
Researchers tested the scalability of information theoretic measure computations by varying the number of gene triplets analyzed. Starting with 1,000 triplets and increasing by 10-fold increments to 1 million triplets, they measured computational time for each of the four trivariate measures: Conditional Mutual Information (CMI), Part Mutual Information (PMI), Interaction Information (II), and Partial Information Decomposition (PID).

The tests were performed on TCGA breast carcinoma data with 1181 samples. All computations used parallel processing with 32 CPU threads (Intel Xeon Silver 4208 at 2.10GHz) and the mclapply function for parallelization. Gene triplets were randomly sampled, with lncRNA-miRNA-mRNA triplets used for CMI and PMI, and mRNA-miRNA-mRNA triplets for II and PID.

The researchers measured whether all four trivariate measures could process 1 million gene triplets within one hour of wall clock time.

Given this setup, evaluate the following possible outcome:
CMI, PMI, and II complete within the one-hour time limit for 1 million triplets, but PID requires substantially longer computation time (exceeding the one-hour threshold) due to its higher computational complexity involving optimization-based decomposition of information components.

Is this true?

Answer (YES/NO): NO